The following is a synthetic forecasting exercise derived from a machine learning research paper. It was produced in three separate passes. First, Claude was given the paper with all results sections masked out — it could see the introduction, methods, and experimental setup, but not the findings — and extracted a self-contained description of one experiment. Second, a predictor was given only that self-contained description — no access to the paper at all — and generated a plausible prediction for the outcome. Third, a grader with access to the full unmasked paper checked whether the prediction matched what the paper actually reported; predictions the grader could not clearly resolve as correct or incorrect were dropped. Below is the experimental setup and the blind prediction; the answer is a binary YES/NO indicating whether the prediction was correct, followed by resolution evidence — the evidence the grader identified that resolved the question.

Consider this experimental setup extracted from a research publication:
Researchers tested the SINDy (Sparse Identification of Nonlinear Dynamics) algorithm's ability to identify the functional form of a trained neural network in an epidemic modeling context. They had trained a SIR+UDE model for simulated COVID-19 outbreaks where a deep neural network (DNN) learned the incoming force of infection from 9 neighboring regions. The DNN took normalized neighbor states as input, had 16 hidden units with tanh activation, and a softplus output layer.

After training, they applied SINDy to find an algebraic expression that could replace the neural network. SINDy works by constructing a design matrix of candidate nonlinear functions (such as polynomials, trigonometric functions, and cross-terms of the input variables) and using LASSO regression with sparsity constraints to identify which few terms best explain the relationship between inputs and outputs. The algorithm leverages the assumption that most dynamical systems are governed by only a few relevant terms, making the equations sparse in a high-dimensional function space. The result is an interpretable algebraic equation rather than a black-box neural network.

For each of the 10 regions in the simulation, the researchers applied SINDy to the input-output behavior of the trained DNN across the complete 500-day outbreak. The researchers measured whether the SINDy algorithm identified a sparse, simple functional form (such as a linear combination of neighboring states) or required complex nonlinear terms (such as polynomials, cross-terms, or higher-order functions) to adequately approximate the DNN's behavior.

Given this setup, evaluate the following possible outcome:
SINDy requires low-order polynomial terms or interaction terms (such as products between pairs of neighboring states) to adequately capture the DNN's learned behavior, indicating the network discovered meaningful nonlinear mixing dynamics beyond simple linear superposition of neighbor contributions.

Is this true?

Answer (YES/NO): NO